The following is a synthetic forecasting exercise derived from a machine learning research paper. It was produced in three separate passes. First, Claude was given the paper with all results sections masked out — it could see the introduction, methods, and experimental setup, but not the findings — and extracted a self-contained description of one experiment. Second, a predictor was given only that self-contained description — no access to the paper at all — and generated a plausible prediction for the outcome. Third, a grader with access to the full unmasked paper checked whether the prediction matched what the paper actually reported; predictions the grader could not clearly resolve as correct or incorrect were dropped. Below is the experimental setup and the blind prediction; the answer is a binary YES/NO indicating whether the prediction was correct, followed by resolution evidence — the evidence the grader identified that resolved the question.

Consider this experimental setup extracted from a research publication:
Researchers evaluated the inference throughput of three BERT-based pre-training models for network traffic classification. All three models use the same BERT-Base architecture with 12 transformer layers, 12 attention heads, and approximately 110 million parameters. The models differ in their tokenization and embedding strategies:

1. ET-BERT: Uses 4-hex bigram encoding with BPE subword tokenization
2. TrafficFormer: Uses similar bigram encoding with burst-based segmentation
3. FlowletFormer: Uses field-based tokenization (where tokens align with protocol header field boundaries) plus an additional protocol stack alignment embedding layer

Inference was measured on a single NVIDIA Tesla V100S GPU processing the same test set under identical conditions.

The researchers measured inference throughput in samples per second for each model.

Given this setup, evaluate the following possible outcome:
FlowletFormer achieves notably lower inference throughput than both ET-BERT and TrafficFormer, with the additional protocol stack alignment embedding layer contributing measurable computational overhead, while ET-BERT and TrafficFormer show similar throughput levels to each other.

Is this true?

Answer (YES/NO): NO